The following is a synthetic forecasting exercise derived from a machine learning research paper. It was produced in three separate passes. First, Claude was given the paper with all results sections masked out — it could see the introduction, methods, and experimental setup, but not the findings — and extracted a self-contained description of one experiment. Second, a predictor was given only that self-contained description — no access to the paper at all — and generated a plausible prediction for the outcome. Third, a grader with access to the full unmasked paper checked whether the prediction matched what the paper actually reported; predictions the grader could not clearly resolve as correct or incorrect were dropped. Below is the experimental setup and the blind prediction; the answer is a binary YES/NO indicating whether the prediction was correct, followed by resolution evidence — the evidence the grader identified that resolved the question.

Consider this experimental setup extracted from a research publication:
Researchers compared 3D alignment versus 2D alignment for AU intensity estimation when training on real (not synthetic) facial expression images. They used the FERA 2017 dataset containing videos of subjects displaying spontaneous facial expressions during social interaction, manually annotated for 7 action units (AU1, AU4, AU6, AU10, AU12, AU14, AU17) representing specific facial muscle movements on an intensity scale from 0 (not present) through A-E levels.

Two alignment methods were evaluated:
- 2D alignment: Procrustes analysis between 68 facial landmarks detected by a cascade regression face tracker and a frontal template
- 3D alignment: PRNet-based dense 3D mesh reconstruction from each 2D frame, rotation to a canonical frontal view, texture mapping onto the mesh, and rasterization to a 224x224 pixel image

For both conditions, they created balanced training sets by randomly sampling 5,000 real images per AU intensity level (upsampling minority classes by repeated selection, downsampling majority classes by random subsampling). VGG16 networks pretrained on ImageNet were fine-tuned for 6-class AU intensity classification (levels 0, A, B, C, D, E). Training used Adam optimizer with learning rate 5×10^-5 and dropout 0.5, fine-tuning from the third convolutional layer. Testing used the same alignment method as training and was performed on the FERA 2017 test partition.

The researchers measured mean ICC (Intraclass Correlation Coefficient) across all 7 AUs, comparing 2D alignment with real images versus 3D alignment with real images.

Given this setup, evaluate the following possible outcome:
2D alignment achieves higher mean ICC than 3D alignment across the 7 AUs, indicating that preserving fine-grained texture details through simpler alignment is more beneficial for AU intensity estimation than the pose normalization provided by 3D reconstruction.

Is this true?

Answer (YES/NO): YES